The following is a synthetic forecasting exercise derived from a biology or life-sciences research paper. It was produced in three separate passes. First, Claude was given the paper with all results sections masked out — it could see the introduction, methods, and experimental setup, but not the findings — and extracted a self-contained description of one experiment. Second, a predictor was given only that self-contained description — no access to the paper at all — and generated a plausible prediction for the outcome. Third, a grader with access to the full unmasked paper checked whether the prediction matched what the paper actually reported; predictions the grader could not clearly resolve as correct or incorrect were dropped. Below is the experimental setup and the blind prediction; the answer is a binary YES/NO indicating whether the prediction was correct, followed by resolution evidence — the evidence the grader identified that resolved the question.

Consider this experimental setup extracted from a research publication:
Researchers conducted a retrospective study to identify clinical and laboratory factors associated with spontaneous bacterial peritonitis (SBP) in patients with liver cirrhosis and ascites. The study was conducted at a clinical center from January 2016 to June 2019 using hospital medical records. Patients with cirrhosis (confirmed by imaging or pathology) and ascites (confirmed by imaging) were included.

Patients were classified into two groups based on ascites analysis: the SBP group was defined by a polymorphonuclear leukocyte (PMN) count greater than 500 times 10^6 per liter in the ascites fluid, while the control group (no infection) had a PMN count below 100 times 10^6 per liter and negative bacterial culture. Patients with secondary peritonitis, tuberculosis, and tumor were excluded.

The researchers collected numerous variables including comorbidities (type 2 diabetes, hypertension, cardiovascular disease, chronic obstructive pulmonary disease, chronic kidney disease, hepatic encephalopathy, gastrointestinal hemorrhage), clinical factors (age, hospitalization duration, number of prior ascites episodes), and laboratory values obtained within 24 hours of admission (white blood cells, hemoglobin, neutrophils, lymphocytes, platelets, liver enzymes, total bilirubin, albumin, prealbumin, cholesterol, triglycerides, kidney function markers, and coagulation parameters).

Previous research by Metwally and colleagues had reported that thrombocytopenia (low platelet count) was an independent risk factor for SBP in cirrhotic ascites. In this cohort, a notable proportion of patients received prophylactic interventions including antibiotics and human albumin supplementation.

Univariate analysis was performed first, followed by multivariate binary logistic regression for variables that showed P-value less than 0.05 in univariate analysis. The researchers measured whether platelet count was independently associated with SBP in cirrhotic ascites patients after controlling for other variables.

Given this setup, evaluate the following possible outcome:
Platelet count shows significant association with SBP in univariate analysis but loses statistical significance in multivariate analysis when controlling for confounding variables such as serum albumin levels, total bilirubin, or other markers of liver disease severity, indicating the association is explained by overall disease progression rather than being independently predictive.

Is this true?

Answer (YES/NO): YES